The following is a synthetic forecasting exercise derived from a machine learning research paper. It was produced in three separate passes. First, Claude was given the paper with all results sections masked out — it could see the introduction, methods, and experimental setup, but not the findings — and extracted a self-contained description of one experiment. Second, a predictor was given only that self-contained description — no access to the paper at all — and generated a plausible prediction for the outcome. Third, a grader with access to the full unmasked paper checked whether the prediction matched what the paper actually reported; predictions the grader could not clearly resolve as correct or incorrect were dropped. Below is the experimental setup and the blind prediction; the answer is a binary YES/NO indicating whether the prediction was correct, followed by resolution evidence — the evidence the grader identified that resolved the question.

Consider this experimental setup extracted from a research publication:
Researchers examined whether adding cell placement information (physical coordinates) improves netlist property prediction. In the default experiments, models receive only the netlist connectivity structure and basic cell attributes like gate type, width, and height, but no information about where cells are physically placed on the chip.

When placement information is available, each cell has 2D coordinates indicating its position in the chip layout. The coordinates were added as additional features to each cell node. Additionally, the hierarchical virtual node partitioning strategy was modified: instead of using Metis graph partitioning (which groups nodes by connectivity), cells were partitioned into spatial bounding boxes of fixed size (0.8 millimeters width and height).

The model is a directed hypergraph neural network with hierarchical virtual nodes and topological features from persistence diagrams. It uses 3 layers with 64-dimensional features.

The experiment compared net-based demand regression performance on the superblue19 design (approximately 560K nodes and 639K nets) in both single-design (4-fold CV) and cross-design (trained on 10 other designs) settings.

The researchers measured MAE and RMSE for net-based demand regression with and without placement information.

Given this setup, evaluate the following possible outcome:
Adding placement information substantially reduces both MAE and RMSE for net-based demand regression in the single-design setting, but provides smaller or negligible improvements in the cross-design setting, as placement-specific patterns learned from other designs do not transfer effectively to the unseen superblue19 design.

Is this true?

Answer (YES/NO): NO